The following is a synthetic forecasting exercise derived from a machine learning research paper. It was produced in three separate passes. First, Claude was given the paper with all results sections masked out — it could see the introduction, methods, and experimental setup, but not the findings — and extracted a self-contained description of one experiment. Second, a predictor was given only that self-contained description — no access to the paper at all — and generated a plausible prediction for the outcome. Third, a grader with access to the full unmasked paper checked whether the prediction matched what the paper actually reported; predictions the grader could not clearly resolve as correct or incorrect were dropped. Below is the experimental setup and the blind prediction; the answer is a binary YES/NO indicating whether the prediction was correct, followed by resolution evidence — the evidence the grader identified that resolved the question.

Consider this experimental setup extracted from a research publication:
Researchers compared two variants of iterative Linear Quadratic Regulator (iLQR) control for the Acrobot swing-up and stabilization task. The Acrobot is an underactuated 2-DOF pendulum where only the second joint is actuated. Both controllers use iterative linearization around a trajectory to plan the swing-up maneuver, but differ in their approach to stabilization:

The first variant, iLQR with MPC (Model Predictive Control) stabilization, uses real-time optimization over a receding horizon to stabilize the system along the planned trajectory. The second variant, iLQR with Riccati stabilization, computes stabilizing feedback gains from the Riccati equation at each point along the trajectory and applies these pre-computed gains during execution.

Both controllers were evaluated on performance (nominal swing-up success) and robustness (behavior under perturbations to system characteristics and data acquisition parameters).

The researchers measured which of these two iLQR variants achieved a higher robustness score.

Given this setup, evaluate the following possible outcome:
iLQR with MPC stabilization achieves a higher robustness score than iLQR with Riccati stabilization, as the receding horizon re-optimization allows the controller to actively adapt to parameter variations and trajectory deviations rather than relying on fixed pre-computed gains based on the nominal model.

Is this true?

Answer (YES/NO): YES